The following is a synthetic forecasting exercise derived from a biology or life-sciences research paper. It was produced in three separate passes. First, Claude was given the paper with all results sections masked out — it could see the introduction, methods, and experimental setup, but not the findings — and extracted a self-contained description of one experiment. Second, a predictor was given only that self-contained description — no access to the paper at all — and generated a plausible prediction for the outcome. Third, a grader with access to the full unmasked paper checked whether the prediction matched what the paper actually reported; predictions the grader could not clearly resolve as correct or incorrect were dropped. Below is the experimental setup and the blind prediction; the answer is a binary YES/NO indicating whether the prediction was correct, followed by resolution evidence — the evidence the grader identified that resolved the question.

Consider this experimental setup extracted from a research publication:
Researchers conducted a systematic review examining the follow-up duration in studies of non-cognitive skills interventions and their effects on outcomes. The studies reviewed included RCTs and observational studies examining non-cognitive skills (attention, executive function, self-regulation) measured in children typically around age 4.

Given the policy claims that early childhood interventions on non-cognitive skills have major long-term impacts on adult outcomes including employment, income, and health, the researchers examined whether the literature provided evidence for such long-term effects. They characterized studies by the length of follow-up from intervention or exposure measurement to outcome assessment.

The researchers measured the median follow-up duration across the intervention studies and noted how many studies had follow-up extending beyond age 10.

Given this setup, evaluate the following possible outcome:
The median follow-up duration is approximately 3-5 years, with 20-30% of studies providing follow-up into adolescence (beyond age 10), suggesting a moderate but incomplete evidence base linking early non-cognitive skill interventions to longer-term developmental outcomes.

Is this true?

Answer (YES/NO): NO